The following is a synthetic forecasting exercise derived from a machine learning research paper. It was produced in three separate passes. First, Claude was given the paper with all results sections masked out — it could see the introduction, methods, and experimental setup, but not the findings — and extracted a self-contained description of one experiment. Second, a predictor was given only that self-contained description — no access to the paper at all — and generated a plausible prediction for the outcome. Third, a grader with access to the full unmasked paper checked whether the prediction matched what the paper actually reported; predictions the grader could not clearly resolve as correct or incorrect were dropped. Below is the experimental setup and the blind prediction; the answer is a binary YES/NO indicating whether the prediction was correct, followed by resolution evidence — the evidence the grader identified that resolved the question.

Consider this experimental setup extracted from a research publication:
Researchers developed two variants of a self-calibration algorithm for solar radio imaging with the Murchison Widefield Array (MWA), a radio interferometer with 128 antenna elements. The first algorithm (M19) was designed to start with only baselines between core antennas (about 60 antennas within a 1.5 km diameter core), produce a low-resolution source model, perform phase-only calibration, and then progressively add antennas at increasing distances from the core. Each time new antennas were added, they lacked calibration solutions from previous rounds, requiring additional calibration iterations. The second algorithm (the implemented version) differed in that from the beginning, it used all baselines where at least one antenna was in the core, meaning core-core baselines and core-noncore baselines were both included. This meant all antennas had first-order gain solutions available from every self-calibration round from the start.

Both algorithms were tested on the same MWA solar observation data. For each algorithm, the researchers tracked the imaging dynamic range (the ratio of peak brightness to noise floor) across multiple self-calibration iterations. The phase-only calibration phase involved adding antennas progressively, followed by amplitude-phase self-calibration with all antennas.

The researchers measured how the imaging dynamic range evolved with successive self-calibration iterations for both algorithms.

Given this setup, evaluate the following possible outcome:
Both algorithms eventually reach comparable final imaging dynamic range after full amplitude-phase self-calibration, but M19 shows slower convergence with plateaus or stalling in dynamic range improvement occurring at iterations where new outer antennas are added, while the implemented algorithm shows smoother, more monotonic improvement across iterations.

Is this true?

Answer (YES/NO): NO